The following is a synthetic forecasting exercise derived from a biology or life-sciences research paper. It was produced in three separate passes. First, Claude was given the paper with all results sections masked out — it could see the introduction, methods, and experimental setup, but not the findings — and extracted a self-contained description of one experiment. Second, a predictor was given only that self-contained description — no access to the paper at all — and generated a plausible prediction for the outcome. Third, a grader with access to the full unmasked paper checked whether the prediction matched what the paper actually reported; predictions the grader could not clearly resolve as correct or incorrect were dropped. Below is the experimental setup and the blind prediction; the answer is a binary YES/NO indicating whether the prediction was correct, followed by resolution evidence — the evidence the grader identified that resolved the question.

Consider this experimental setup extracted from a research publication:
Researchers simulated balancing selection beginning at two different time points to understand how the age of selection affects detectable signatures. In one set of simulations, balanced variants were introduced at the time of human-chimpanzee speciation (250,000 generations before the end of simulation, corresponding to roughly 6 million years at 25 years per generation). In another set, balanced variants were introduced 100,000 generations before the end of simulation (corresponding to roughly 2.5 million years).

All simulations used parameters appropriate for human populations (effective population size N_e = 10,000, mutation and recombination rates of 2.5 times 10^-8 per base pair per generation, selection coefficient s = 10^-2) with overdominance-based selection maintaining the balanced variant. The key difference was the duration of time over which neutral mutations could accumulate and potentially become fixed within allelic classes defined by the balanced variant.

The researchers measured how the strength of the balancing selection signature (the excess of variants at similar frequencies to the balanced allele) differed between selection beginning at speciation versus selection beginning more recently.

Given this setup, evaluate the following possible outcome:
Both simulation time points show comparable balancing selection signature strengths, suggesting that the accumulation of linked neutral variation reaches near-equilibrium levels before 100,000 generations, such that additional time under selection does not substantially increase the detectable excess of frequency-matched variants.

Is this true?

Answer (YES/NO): NO